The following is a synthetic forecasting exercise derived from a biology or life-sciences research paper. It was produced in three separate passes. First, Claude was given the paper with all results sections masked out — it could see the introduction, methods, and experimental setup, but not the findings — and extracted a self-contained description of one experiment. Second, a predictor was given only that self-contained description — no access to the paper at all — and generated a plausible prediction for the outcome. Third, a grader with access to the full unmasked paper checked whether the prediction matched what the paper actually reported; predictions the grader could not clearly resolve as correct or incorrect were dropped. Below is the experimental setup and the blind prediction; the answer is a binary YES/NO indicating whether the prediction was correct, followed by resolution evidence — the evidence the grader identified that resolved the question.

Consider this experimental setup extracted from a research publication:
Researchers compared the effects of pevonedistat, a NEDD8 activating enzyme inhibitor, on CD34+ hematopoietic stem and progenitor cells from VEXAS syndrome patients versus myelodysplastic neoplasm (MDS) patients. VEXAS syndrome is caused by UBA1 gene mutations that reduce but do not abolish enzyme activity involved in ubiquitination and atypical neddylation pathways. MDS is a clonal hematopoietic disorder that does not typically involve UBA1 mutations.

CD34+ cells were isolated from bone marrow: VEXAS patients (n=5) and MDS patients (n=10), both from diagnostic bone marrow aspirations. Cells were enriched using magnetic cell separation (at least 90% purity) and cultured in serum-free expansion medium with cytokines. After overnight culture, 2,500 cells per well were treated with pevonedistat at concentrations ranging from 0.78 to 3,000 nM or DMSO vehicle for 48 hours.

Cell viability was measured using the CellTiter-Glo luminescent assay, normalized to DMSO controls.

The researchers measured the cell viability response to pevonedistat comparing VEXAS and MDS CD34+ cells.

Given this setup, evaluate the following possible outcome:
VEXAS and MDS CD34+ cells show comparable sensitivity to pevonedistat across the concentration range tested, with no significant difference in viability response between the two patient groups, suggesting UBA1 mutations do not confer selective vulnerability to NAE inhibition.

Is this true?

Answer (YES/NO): NO